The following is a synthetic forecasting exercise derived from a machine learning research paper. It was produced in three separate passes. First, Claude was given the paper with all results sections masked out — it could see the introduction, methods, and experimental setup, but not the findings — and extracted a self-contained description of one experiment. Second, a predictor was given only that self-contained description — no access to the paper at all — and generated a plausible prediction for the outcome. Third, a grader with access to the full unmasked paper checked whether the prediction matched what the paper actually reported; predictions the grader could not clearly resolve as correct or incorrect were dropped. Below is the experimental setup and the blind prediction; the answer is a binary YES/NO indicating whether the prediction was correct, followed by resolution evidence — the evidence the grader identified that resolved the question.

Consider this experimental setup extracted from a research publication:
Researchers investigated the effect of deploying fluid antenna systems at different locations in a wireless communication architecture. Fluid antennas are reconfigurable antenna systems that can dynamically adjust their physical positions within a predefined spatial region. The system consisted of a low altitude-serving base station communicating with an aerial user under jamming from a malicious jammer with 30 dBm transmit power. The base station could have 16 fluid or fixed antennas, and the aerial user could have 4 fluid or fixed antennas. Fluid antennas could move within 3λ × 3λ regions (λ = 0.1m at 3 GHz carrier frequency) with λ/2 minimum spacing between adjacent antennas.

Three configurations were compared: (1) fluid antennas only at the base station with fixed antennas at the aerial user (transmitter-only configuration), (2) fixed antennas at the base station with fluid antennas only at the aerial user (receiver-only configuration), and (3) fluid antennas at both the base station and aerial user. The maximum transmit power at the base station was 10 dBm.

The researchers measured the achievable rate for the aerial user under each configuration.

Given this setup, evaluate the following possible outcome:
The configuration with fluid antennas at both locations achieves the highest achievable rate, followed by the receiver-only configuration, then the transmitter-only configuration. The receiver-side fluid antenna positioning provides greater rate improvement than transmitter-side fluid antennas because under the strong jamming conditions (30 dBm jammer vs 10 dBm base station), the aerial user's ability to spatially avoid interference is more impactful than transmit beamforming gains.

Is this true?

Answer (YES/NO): YES